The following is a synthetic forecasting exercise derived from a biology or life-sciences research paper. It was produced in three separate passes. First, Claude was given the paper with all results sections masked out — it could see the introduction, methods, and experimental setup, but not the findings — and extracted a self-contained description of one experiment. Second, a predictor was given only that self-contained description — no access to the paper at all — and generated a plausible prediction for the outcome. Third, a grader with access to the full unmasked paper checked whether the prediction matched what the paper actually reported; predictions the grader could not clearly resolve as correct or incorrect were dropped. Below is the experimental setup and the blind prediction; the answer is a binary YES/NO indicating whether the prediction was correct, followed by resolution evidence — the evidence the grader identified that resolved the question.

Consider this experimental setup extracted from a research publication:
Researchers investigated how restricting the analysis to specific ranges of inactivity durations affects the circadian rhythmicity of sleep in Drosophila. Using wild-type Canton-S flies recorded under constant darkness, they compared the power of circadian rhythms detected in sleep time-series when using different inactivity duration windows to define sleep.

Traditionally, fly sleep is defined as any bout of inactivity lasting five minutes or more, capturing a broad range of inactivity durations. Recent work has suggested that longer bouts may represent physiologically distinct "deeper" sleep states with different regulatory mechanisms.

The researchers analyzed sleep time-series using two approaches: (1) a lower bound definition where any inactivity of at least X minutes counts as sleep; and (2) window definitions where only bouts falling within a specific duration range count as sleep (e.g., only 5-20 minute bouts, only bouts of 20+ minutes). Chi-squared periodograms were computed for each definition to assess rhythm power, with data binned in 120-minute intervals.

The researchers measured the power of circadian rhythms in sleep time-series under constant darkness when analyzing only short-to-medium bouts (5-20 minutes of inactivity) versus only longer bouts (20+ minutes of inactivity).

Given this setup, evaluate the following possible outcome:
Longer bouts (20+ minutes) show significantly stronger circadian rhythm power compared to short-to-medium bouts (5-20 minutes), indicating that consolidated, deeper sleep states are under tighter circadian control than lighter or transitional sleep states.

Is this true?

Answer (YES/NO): NO